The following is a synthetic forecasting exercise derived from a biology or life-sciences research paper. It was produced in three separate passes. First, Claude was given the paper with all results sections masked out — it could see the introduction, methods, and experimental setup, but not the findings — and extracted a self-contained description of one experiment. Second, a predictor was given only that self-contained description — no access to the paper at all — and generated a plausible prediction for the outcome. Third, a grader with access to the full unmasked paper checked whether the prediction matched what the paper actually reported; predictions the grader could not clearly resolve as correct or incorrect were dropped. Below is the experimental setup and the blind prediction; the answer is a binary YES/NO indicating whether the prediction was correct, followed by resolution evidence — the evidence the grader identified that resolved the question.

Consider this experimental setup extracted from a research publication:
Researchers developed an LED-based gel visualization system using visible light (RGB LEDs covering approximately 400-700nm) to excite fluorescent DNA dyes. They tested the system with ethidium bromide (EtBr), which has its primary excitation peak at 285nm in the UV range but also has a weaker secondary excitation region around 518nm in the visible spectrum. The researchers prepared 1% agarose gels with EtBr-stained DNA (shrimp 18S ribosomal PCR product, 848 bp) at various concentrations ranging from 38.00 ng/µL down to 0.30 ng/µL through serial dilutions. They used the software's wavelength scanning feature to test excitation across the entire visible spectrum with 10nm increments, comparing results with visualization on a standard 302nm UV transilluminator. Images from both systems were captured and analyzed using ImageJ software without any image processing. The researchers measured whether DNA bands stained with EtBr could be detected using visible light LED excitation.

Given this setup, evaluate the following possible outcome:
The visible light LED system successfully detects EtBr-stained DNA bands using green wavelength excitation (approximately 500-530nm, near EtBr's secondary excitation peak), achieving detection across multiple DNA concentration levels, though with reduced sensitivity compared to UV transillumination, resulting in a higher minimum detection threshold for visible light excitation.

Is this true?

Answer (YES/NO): NO